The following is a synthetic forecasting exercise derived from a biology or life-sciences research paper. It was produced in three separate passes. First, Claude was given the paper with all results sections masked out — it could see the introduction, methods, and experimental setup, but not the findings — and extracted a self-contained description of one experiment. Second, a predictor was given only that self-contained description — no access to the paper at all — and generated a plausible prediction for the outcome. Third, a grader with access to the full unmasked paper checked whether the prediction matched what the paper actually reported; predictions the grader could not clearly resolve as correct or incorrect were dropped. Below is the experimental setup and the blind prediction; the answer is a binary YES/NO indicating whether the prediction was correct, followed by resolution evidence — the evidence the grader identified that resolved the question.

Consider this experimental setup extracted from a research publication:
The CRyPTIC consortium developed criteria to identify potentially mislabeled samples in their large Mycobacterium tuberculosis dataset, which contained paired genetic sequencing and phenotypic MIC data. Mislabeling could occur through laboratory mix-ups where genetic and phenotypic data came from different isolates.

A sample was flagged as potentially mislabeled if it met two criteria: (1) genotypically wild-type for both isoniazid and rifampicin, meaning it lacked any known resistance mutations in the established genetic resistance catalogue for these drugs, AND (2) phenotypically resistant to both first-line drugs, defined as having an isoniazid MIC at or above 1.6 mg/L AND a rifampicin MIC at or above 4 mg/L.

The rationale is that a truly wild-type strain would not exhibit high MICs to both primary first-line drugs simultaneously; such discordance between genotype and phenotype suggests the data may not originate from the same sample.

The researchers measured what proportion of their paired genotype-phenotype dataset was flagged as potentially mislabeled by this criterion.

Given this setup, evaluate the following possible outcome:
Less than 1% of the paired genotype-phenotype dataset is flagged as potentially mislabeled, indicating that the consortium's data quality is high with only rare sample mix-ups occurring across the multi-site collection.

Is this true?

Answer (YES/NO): YES